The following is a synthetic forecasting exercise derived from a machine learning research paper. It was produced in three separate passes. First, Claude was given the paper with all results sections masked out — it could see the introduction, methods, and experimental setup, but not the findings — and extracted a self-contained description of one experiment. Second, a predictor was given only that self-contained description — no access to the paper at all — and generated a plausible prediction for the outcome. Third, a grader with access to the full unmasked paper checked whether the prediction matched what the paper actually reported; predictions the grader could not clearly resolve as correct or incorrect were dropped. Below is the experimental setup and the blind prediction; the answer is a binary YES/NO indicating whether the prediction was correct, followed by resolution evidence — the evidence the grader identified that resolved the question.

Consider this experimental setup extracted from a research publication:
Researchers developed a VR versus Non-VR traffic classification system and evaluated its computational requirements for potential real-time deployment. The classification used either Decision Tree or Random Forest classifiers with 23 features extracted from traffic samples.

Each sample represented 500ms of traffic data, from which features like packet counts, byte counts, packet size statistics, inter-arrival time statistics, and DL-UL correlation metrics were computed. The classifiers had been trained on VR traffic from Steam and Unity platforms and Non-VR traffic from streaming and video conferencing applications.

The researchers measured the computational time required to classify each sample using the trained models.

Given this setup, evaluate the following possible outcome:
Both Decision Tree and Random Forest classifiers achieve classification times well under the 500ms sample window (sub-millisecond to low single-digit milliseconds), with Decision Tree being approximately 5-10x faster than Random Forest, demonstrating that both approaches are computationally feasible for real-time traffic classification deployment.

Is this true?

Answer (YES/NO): NO